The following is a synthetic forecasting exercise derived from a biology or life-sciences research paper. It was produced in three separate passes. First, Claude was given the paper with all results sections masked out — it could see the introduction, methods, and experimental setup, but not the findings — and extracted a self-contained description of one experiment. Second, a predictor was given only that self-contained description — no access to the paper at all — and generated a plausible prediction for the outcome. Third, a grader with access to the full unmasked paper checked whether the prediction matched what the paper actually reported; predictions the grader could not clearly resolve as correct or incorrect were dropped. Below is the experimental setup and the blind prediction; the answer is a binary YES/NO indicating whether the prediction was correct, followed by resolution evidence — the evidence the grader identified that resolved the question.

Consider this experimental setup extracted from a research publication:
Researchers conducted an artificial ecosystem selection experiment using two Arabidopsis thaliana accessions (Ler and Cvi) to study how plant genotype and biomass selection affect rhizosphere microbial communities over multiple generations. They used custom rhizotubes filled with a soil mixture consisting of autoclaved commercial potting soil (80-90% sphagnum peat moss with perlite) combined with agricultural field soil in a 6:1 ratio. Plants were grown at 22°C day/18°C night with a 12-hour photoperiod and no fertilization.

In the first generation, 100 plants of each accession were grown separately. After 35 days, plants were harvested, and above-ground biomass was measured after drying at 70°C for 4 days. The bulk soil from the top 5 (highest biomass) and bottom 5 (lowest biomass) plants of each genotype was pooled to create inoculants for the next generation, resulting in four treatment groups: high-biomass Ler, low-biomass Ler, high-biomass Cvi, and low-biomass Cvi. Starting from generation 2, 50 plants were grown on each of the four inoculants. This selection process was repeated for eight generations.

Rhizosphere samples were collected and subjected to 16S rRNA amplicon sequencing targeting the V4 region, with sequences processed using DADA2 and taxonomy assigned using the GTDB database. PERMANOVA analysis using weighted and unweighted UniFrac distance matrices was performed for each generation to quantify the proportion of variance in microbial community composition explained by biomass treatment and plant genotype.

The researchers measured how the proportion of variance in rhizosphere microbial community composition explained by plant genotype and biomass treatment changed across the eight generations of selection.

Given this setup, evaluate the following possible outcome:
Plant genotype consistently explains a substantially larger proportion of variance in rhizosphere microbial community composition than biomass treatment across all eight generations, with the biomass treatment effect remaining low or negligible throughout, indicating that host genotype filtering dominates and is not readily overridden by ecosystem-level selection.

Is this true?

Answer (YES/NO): NO